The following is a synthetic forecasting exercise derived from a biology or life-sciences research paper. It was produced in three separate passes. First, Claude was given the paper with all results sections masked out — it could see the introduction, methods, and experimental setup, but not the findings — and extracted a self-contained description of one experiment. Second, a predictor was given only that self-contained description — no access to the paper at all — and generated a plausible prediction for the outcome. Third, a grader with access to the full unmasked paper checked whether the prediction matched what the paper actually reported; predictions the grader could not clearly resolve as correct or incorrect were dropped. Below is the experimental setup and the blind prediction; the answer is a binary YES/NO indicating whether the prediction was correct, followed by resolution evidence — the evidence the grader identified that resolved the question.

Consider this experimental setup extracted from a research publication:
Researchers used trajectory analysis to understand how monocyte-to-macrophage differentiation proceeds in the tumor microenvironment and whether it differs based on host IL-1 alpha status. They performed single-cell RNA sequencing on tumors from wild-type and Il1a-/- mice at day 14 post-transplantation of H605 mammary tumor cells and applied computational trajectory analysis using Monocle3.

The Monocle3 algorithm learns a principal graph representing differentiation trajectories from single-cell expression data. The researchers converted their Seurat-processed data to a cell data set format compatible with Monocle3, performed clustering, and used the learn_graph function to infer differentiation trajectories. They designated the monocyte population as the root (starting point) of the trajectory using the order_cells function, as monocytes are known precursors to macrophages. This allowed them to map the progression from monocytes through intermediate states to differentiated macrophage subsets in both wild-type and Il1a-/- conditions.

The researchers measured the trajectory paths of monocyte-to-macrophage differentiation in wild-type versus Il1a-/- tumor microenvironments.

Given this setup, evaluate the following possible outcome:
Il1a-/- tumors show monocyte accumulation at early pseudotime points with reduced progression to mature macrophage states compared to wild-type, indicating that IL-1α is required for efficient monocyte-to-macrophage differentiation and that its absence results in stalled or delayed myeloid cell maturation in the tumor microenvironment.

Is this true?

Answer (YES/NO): NO